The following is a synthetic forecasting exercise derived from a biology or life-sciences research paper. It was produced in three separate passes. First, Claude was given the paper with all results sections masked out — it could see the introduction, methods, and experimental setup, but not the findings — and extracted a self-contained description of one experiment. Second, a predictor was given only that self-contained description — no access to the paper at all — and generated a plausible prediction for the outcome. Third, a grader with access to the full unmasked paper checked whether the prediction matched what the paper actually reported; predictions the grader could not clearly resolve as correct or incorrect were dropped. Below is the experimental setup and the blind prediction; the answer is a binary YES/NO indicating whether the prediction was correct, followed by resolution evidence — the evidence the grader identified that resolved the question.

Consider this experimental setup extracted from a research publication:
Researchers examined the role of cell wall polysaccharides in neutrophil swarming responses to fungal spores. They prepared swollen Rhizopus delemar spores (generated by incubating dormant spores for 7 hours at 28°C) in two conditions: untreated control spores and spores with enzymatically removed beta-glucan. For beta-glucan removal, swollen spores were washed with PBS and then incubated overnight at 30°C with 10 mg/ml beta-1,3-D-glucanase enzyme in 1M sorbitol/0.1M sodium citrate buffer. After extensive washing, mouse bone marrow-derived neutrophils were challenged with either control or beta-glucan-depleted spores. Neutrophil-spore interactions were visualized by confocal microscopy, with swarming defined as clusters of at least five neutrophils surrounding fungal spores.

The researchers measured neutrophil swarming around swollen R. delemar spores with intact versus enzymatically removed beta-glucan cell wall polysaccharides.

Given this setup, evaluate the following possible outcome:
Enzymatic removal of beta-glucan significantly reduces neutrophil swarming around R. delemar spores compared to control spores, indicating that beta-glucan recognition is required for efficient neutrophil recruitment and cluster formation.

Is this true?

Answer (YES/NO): YES